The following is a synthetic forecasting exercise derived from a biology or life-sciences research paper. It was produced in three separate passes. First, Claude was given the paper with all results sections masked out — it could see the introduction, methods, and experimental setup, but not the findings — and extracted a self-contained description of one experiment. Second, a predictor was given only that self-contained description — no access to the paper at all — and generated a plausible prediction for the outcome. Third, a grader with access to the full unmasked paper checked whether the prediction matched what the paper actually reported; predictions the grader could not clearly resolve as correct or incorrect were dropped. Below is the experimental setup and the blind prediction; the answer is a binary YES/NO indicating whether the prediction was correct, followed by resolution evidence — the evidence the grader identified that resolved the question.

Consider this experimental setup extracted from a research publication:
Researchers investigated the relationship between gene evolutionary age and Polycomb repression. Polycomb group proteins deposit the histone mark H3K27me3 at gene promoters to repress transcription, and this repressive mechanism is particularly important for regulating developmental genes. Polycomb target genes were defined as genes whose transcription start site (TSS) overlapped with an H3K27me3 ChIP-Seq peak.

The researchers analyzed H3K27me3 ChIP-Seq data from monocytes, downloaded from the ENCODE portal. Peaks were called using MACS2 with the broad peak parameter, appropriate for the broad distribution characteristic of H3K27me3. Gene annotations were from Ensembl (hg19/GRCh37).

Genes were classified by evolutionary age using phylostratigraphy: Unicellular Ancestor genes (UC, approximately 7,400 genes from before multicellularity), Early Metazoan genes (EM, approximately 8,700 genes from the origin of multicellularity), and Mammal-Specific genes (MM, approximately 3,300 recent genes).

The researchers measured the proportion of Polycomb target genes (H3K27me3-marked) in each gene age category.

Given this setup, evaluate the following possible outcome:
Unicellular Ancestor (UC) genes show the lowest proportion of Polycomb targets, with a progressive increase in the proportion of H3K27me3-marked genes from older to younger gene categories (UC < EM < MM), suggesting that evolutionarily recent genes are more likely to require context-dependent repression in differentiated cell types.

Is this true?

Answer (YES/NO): NO